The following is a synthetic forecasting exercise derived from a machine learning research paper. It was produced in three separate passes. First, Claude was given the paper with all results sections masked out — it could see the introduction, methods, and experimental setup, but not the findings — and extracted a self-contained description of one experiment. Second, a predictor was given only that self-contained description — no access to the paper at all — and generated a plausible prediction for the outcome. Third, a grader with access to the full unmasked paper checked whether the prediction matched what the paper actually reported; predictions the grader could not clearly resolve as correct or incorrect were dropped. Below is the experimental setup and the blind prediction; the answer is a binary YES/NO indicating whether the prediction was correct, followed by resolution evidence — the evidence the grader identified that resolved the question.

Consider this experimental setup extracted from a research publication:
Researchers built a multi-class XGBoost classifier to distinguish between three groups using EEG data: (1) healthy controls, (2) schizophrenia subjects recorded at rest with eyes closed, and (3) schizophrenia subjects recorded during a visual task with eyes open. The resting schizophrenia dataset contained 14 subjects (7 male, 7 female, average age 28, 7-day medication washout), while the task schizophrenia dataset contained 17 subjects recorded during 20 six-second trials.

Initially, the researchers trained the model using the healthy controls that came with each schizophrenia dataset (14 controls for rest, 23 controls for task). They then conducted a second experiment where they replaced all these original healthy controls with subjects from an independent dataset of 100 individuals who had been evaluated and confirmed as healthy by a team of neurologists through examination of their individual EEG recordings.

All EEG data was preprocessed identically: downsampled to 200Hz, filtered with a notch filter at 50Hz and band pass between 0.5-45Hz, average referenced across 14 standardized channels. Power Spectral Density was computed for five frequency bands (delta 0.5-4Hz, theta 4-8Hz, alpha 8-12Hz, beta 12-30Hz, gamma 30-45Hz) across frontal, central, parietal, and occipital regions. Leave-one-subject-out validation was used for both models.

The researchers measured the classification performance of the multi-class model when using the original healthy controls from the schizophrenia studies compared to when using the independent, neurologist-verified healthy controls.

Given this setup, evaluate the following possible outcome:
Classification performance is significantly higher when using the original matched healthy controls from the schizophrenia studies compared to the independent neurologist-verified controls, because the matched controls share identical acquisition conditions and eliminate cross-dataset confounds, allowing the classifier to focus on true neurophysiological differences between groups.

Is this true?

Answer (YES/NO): NO